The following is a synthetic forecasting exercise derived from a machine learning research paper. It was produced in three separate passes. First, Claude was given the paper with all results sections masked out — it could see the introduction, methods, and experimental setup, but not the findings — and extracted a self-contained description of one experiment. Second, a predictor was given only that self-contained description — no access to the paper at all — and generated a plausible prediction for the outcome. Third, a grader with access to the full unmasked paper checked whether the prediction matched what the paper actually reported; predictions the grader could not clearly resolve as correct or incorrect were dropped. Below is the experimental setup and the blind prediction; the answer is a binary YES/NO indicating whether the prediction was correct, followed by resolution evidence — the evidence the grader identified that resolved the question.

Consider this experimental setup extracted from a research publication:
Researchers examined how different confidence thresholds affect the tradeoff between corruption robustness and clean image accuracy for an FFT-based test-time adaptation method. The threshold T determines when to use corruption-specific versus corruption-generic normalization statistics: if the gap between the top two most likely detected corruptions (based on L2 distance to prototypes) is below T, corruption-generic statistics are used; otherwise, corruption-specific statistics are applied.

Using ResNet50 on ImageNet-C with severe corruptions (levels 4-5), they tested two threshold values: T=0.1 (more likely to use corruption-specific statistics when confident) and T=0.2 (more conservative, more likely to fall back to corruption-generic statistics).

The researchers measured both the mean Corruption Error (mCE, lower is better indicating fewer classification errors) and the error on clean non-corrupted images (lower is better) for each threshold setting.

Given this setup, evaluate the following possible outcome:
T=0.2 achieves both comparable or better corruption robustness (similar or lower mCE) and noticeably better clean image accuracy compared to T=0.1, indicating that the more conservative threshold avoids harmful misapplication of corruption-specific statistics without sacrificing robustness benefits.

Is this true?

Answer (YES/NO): NO